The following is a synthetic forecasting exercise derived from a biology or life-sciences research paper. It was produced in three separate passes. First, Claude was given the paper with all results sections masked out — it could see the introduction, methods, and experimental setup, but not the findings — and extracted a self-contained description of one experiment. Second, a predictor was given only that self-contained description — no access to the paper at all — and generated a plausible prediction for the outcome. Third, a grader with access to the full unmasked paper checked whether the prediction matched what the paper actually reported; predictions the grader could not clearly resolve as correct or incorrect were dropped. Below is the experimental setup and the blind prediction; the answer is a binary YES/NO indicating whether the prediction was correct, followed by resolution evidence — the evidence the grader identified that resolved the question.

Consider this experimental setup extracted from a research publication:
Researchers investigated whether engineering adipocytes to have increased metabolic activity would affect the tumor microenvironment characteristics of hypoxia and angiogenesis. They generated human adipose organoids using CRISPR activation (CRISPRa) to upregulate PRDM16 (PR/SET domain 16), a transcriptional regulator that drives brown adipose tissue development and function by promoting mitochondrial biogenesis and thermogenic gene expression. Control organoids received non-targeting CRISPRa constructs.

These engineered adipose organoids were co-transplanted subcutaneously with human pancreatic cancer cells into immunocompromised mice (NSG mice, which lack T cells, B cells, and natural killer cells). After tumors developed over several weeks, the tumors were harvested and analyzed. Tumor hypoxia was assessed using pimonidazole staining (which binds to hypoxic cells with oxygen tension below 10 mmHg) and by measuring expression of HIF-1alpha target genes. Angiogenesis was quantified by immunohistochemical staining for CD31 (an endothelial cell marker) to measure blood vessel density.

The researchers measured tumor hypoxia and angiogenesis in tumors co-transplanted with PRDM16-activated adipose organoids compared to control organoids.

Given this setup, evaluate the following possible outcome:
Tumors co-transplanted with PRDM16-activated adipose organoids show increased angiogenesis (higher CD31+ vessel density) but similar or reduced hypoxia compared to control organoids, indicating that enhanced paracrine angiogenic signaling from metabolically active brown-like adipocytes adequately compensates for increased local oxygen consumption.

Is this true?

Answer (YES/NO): NO